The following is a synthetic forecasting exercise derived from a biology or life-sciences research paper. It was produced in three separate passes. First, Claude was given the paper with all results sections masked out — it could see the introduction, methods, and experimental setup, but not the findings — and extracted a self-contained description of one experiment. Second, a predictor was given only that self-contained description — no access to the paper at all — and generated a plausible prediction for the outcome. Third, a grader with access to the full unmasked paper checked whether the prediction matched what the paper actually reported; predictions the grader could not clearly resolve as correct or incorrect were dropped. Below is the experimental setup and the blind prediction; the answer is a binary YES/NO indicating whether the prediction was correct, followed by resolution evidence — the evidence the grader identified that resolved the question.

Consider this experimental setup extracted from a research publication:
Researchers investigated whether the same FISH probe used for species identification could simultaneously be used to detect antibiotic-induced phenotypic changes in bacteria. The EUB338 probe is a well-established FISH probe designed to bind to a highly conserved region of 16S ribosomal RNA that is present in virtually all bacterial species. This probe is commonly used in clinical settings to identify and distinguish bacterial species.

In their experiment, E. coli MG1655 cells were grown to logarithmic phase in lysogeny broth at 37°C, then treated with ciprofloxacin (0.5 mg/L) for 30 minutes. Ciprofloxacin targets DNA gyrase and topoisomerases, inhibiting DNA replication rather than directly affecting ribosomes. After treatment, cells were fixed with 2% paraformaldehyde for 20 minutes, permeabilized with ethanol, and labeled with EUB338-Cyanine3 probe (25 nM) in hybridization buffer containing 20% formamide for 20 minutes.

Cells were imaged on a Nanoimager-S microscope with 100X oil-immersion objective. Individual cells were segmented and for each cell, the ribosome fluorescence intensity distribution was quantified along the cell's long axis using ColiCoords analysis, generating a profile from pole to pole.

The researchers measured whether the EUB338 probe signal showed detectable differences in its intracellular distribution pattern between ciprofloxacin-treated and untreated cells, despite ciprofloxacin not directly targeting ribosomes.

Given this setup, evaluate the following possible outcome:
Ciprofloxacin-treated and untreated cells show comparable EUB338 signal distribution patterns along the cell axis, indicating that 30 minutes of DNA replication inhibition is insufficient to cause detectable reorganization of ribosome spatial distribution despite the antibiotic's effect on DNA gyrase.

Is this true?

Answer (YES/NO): NO